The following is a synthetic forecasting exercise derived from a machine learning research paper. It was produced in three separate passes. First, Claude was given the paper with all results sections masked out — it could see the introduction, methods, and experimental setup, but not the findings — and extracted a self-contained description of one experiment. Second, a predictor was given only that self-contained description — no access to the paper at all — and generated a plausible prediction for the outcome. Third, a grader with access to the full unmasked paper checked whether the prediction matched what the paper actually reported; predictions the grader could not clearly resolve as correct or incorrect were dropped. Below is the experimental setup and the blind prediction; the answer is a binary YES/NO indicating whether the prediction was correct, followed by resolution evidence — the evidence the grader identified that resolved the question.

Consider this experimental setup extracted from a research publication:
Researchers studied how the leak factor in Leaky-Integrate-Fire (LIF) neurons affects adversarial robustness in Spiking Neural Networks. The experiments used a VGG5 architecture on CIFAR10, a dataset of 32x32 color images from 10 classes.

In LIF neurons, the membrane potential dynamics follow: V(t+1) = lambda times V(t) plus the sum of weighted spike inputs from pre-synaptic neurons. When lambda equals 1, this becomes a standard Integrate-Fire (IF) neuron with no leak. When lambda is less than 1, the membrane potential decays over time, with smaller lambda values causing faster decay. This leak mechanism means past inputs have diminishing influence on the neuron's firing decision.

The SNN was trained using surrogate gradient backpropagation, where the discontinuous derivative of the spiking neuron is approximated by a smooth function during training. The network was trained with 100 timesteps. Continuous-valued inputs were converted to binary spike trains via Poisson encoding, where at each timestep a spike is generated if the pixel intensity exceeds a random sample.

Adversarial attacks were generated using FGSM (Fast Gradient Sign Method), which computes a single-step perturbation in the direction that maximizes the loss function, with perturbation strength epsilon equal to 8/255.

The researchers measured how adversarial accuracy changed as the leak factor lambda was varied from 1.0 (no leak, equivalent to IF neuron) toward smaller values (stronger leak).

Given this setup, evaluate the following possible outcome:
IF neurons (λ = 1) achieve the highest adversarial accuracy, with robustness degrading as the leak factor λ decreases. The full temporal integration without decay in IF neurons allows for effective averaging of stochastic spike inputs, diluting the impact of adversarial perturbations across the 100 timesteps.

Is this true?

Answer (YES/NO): NO